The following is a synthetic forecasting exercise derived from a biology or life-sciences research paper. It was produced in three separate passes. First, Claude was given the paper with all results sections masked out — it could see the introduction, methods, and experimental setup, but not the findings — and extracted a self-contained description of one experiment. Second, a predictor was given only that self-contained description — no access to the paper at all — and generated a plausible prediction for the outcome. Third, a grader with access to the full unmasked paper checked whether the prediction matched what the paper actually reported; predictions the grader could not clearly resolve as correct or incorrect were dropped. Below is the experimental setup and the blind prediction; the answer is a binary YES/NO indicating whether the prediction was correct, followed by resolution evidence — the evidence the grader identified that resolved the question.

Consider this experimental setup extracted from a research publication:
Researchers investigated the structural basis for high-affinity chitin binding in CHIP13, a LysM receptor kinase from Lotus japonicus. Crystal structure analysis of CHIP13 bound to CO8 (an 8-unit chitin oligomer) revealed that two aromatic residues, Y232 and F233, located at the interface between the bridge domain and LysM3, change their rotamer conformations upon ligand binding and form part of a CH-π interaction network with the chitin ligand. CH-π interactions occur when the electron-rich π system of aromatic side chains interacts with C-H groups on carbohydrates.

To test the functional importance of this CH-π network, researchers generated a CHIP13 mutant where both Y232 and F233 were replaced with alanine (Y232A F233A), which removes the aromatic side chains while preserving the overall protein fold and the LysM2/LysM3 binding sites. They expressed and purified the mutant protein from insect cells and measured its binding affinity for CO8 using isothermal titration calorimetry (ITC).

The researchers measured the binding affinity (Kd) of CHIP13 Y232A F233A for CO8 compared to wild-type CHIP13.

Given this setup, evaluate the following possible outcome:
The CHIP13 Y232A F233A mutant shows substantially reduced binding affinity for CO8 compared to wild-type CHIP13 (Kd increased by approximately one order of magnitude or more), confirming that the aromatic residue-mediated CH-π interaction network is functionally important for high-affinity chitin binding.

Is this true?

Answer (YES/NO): YES